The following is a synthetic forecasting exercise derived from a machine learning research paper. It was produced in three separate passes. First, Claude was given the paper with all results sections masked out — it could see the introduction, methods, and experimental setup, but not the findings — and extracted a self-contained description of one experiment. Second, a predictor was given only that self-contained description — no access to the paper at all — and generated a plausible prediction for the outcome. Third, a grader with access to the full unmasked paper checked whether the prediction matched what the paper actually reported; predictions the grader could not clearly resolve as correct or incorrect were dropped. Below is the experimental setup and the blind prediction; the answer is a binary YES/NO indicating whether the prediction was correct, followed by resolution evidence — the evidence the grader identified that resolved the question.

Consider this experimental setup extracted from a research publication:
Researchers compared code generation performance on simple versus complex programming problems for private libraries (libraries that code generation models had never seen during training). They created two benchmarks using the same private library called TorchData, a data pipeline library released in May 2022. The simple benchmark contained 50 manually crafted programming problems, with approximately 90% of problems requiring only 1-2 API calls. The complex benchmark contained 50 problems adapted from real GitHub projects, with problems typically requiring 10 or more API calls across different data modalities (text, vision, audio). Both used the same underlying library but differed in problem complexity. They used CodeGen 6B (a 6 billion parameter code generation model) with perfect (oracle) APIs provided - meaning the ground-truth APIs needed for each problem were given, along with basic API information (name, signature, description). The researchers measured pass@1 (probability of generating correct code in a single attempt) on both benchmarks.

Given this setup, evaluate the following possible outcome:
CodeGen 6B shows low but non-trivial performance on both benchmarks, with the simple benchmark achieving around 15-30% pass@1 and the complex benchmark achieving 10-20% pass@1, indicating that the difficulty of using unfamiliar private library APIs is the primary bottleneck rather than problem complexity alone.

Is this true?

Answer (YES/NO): NO